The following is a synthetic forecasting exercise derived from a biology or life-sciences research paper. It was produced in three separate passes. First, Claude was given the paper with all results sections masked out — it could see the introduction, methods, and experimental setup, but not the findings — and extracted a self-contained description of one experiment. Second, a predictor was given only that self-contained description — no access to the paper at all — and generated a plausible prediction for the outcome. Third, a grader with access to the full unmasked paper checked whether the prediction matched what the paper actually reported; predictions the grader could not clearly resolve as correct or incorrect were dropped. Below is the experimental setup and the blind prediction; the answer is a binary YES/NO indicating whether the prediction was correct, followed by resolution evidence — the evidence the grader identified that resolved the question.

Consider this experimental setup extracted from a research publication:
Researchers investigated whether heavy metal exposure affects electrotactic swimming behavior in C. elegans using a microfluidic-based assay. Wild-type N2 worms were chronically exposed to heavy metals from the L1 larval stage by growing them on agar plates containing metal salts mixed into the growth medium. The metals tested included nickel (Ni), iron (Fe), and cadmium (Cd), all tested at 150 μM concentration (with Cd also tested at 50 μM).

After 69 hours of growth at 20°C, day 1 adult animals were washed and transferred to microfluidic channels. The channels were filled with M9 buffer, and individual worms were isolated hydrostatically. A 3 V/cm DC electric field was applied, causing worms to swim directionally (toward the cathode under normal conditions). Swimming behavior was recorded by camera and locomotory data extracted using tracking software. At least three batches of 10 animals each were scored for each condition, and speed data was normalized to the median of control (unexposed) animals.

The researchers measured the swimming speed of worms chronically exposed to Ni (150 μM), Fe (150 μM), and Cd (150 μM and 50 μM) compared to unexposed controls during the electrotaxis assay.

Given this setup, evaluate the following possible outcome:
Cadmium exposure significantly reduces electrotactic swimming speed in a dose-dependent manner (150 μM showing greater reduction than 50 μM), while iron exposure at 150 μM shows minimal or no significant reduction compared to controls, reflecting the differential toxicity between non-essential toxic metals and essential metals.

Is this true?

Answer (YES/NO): NO